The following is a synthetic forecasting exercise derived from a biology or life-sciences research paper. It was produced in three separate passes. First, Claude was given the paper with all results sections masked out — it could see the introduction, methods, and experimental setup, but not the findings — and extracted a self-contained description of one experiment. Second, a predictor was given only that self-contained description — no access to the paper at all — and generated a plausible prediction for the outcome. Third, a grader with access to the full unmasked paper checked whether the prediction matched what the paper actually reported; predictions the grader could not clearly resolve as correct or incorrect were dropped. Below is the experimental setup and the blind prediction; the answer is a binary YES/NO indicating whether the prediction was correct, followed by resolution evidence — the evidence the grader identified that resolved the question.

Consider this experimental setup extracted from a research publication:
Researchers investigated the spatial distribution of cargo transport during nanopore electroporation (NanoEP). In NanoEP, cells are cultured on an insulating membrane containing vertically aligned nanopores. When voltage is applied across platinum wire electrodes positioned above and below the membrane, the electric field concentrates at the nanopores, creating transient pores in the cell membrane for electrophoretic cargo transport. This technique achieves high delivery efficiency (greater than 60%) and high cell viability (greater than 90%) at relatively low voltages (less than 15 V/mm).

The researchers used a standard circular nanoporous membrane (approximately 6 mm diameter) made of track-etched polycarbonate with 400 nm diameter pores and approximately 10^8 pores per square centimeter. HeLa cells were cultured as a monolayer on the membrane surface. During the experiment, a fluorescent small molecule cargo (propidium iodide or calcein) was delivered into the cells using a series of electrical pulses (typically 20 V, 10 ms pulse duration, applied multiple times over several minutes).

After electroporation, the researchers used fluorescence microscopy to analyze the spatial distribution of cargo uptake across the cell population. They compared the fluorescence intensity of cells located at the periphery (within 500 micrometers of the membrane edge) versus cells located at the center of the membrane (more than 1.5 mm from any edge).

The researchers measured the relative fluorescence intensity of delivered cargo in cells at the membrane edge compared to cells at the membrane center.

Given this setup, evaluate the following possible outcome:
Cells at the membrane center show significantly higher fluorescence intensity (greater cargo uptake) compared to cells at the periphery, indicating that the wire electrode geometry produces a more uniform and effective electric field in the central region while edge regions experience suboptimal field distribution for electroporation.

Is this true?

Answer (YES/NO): NO